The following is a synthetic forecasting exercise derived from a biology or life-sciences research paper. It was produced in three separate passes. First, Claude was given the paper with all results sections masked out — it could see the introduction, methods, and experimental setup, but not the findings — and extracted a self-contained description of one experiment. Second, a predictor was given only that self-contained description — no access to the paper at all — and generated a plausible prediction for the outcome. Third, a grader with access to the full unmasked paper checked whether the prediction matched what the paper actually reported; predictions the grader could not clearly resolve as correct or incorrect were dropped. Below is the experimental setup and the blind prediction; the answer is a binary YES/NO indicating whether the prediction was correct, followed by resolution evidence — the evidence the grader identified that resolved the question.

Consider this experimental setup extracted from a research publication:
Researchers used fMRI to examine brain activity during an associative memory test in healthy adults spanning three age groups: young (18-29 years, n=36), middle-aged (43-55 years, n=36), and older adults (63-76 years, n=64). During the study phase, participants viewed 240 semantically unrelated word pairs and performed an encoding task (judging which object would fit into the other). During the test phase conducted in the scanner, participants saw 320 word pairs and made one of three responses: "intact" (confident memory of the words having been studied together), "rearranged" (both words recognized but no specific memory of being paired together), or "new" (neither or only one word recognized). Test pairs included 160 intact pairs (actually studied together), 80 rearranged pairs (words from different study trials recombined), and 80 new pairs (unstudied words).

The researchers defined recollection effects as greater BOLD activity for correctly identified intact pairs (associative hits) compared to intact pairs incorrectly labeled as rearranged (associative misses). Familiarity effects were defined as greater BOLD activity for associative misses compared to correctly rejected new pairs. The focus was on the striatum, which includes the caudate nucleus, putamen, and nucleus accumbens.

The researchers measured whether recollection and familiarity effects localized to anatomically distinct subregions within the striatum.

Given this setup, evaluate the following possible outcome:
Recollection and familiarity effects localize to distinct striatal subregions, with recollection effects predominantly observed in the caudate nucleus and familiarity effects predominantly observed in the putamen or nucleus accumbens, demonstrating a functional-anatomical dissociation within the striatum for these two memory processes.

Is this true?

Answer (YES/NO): NO